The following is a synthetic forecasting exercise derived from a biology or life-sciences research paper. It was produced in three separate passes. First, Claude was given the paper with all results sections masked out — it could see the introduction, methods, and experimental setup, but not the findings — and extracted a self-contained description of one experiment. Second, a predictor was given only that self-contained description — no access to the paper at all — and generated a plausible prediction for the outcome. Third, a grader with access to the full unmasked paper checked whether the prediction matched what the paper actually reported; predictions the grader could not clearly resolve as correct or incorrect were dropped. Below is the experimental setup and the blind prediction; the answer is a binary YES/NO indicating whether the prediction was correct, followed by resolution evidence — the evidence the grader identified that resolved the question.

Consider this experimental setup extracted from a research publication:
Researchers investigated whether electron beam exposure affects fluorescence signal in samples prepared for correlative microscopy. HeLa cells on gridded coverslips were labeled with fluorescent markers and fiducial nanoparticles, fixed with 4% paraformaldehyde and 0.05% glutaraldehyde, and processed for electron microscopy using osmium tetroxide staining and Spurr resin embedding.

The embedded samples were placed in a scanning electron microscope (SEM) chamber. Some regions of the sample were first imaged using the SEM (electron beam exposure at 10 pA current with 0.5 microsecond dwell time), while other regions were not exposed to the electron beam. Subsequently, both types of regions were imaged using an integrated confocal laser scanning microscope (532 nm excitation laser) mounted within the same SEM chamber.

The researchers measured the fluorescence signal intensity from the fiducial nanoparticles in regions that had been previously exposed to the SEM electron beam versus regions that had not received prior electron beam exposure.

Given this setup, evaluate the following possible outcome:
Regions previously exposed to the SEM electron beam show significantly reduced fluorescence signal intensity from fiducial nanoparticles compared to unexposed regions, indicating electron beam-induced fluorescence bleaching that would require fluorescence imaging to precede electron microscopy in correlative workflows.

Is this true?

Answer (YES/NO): YES